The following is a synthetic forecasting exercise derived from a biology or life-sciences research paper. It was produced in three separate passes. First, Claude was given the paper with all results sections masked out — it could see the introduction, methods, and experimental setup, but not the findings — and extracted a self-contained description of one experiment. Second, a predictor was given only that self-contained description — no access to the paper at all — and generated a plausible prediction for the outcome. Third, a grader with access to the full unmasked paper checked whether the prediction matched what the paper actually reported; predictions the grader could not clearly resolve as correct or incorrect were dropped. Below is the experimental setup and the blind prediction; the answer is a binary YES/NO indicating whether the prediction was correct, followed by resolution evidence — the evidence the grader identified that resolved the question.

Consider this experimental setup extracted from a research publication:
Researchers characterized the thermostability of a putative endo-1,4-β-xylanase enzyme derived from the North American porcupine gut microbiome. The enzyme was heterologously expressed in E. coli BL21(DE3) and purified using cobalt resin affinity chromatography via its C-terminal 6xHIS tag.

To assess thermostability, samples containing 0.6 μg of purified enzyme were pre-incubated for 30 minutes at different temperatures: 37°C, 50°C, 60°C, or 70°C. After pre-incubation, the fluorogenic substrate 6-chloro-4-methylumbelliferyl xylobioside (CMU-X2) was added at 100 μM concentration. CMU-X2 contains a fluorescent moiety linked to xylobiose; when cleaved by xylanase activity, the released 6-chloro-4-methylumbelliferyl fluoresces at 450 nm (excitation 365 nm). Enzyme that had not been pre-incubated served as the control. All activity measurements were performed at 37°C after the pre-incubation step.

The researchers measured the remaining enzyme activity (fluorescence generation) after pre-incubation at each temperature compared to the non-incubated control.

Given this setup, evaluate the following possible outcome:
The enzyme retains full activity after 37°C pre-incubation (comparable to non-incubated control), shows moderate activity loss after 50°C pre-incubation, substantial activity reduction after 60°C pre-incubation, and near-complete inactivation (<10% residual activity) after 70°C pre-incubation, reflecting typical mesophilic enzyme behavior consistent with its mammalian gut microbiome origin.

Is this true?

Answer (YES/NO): NO